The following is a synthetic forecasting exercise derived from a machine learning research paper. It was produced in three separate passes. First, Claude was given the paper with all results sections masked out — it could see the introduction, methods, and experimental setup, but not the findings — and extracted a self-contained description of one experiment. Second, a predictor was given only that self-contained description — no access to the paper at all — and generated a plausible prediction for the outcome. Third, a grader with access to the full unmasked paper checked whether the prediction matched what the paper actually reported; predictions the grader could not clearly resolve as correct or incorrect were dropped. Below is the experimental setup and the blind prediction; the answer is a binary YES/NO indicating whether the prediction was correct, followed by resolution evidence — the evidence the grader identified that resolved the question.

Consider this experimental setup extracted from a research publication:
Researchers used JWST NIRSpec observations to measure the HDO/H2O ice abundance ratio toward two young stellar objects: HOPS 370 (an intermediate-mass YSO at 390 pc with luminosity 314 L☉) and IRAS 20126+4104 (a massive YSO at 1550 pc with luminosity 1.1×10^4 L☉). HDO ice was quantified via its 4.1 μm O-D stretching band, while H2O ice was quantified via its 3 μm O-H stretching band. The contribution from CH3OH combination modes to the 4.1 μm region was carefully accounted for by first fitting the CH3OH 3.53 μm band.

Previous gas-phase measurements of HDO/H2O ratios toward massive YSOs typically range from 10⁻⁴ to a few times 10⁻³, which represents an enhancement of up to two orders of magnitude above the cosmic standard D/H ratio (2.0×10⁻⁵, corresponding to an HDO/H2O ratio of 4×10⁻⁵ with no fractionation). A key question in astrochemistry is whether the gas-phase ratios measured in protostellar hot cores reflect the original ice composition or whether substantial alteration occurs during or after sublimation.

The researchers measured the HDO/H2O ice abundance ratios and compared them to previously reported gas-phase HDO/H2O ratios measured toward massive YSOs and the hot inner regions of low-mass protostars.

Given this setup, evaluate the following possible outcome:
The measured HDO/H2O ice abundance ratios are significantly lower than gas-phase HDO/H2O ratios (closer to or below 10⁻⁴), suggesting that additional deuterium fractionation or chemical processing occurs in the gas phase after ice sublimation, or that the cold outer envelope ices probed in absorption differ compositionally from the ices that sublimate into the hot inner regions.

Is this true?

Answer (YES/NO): NO